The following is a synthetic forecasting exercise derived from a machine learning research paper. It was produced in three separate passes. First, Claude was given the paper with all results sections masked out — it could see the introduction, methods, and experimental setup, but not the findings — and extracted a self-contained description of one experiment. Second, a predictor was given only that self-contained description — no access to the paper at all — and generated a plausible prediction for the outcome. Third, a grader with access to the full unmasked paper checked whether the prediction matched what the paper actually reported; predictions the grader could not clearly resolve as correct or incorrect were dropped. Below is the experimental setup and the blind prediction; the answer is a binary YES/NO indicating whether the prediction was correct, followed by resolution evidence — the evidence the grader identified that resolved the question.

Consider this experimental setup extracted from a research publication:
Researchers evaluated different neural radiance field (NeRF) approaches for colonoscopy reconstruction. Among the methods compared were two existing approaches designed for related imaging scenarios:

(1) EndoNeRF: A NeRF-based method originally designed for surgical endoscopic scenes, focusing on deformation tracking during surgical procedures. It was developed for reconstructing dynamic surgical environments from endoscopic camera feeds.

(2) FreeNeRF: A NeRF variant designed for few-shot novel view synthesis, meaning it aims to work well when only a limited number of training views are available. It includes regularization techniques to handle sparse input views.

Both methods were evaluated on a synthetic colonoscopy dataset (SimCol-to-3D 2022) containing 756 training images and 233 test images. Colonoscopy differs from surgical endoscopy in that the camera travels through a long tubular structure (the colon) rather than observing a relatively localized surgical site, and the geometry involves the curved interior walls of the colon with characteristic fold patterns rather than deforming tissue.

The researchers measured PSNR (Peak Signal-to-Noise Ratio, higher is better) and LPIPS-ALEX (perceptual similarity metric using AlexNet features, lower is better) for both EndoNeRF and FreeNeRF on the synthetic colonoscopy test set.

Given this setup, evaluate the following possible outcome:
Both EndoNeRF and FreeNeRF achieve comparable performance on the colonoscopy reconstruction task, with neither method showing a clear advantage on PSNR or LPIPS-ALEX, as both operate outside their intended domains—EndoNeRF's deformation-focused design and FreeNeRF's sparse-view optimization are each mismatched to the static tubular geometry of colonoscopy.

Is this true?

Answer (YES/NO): NO